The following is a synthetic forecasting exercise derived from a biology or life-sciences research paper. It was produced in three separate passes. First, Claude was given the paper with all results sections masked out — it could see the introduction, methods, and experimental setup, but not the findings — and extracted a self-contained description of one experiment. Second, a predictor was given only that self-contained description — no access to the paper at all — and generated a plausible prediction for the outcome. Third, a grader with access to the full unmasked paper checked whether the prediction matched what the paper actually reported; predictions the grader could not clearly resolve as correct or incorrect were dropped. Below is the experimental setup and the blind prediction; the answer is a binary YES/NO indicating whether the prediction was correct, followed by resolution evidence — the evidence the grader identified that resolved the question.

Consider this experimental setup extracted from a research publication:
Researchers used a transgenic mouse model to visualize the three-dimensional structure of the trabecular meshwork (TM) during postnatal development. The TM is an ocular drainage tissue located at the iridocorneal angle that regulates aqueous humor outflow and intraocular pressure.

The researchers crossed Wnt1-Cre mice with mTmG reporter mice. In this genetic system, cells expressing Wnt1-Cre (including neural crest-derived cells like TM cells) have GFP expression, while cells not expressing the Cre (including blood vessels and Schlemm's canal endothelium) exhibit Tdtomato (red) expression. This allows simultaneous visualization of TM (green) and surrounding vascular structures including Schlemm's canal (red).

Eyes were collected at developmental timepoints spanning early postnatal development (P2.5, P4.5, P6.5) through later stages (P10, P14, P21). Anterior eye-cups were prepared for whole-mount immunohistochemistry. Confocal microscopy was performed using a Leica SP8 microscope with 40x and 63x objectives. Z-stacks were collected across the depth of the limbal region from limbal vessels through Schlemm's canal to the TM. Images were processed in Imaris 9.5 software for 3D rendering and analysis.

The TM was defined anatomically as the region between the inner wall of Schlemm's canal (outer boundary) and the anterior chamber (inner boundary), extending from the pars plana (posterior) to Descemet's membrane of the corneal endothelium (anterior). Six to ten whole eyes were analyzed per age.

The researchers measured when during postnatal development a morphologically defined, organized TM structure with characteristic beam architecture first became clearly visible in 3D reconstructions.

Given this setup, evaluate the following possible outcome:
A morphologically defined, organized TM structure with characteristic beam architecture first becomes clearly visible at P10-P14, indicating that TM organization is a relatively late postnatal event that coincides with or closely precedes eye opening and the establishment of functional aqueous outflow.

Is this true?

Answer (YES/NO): YES